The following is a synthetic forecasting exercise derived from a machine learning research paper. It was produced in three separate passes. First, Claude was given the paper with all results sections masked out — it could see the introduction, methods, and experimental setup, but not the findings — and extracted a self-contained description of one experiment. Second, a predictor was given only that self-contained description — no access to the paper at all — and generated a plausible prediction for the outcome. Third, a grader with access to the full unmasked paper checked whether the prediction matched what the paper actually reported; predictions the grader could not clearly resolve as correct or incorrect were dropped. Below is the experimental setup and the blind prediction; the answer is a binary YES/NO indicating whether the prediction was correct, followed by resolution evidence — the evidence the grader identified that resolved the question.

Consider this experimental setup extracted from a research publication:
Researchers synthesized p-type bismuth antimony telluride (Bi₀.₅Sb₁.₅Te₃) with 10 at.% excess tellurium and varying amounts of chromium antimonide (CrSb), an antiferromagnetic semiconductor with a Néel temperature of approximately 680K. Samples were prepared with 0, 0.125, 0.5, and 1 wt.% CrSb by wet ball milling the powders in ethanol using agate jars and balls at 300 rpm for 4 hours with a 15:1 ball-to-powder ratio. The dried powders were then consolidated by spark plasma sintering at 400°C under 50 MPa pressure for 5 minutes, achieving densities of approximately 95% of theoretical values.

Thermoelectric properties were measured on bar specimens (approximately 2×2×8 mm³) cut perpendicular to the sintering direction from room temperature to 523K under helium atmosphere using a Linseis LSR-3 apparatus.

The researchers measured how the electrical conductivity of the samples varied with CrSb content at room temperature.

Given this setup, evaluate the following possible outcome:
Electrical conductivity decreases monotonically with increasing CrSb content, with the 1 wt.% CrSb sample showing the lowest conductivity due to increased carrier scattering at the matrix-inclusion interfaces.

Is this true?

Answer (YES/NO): YES